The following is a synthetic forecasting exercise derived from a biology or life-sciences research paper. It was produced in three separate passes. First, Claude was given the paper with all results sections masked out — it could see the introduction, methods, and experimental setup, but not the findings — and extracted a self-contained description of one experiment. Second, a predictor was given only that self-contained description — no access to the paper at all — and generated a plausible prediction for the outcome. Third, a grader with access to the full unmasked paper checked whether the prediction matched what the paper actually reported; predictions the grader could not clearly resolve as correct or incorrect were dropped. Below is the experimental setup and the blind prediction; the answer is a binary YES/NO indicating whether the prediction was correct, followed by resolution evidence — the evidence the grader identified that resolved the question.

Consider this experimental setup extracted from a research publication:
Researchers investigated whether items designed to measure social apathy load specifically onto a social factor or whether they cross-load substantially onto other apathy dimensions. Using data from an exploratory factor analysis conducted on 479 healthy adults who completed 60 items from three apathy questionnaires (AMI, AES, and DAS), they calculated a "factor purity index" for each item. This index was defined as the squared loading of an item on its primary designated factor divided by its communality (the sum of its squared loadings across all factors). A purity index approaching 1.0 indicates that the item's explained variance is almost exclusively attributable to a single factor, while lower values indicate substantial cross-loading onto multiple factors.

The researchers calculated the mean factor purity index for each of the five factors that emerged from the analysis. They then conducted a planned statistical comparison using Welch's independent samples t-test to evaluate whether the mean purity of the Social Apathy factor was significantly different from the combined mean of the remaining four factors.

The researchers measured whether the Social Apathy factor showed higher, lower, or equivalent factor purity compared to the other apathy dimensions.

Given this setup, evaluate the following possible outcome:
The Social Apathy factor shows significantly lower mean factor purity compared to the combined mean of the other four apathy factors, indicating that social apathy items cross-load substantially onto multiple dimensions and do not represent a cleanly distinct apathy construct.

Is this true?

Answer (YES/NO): NO